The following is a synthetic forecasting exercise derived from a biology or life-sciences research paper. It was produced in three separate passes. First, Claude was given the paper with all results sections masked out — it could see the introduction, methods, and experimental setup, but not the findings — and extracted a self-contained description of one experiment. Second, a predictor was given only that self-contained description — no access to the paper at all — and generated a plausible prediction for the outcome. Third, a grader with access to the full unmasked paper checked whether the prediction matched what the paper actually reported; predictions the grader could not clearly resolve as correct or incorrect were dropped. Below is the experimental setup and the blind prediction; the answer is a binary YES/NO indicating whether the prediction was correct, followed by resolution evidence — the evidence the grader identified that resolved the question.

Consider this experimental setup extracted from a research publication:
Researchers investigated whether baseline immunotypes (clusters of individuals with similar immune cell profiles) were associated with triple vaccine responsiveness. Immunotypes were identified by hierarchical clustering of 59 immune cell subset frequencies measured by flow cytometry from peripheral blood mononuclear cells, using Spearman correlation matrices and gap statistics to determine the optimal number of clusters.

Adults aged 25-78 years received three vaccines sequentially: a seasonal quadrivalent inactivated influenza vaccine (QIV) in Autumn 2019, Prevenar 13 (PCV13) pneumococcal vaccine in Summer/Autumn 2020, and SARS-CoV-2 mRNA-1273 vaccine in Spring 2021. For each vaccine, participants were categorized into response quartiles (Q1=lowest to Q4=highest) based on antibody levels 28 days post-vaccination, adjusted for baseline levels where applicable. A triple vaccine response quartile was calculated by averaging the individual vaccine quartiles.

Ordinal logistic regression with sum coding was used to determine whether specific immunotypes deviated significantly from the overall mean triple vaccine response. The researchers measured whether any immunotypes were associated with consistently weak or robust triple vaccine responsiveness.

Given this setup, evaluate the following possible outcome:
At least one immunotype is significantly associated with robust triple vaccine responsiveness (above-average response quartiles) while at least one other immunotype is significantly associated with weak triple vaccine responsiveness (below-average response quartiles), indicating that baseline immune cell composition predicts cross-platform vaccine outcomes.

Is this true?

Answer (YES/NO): YES